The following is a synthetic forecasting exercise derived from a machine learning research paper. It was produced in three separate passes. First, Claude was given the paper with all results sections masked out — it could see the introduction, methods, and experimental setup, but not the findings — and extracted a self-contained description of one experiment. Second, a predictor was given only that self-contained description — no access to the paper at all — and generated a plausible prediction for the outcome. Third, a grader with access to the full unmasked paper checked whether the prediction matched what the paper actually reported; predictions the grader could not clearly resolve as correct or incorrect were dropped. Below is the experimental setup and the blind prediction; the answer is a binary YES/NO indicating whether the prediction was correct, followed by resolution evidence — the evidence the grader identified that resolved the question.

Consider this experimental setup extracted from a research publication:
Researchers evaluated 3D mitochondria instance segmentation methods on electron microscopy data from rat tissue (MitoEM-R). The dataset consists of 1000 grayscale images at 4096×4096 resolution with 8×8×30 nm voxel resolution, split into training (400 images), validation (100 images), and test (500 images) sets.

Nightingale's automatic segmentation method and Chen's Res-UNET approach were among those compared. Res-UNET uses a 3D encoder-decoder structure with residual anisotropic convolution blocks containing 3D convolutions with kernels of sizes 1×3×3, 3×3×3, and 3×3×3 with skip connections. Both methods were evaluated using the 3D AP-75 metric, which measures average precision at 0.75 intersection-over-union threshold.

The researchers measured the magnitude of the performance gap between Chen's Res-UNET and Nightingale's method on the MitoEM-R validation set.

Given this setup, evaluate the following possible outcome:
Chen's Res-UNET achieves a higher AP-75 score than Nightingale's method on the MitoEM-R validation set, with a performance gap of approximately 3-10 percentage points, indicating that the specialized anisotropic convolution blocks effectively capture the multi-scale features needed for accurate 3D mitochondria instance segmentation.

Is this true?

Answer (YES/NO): NO